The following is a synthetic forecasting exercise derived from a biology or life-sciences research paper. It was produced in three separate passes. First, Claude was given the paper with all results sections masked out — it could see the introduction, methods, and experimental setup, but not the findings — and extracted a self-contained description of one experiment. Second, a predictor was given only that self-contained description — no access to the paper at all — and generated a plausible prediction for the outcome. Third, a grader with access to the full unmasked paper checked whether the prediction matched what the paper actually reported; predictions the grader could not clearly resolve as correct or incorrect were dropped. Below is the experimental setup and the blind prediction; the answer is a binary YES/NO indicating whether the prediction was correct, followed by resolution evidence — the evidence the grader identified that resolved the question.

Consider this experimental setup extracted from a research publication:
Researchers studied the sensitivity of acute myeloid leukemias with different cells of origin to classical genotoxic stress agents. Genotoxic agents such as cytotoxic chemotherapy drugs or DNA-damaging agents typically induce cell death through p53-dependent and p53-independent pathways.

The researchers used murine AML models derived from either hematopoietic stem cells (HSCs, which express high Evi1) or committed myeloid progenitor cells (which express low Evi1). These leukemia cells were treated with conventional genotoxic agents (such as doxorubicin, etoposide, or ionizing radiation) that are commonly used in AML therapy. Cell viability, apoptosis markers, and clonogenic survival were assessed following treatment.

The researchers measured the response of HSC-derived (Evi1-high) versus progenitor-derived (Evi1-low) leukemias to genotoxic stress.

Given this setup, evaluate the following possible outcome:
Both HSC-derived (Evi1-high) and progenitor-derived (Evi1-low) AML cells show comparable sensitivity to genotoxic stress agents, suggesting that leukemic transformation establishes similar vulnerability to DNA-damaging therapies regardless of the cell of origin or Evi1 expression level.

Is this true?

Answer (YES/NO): NO